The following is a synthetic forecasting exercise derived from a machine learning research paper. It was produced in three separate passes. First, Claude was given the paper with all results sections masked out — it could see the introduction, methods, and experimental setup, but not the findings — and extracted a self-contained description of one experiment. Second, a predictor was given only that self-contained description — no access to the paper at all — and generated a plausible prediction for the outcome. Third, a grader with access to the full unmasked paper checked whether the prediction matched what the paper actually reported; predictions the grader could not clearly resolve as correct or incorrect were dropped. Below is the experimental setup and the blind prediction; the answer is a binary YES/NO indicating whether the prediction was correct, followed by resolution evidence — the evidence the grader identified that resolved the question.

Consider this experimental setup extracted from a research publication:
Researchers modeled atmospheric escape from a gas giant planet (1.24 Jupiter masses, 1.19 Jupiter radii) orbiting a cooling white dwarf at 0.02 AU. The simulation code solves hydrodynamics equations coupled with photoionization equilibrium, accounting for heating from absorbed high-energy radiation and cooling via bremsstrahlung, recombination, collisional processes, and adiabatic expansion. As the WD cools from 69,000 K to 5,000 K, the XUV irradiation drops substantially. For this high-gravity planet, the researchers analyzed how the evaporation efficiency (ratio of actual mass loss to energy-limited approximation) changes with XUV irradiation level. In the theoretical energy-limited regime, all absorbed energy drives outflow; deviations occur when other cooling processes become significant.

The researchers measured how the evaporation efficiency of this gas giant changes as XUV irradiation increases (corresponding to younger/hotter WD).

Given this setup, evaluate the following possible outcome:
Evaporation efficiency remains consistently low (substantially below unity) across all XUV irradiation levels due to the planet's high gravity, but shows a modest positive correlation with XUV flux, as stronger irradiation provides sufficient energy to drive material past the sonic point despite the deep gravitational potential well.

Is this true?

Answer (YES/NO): NO